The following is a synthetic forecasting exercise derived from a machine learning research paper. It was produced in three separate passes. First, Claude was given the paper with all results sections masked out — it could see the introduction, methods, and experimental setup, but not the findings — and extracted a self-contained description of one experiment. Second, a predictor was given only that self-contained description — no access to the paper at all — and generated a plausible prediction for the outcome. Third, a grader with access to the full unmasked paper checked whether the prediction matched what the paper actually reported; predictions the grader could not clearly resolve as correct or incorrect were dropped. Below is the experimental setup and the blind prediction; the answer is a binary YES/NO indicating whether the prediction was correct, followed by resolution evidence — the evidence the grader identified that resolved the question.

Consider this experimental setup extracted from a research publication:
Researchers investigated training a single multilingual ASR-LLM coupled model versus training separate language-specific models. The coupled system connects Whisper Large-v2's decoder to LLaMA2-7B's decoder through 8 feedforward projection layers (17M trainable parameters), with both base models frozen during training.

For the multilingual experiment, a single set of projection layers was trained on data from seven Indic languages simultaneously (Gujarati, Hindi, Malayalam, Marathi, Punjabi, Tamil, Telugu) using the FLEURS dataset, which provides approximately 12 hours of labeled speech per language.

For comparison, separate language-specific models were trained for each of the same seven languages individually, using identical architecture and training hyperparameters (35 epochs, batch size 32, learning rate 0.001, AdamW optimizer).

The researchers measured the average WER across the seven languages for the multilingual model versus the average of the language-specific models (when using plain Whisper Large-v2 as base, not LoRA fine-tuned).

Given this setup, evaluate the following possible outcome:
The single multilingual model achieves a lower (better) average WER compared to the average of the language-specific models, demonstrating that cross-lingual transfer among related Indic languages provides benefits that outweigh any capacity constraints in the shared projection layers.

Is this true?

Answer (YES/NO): YES